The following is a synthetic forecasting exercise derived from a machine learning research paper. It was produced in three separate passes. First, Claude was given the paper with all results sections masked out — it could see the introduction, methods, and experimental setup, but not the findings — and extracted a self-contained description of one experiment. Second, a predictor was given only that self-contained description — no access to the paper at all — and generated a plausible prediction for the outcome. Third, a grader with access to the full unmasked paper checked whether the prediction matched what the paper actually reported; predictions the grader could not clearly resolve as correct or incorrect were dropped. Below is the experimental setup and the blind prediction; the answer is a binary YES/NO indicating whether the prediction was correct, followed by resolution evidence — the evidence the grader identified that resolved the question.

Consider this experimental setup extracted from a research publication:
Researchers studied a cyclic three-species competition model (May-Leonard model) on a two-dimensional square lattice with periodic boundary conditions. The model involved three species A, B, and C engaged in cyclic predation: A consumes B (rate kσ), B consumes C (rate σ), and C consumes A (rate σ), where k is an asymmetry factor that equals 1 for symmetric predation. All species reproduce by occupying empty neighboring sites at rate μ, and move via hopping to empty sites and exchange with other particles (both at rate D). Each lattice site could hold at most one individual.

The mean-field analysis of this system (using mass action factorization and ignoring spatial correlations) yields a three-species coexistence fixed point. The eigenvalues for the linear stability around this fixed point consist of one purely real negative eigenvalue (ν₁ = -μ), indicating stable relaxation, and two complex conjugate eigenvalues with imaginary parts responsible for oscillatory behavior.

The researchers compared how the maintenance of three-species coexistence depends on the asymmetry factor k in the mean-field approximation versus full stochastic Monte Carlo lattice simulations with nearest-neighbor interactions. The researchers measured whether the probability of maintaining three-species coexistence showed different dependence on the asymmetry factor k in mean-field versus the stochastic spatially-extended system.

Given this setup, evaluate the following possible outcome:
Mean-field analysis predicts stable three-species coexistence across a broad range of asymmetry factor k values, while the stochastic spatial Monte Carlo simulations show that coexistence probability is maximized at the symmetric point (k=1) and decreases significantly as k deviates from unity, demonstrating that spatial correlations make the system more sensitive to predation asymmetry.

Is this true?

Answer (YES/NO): YES